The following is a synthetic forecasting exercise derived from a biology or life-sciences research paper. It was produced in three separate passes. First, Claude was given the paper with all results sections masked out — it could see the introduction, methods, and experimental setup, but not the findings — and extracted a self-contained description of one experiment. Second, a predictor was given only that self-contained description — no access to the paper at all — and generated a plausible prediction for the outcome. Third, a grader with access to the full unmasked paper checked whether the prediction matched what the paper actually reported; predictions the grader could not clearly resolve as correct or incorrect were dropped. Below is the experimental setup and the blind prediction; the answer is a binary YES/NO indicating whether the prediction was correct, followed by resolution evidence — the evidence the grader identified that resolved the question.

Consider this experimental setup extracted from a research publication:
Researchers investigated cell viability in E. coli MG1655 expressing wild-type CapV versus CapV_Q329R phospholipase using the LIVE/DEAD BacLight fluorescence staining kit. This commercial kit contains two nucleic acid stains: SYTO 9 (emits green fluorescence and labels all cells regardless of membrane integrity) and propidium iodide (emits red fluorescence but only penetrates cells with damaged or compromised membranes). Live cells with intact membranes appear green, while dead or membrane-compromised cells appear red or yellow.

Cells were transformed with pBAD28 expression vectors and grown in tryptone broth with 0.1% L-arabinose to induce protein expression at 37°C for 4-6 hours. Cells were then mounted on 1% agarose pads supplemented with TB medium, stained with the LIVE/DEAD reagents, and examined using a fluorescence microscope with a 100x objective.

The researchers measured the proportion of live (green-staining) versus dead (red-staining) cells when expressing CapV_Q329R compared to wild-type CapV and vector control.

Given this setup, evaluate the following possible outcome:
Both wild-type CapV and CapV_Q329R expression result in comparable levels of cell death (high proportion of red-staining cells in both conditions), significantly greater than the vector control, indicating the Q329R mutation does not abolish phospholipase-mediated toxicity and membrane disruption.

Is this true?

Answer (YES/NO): NO